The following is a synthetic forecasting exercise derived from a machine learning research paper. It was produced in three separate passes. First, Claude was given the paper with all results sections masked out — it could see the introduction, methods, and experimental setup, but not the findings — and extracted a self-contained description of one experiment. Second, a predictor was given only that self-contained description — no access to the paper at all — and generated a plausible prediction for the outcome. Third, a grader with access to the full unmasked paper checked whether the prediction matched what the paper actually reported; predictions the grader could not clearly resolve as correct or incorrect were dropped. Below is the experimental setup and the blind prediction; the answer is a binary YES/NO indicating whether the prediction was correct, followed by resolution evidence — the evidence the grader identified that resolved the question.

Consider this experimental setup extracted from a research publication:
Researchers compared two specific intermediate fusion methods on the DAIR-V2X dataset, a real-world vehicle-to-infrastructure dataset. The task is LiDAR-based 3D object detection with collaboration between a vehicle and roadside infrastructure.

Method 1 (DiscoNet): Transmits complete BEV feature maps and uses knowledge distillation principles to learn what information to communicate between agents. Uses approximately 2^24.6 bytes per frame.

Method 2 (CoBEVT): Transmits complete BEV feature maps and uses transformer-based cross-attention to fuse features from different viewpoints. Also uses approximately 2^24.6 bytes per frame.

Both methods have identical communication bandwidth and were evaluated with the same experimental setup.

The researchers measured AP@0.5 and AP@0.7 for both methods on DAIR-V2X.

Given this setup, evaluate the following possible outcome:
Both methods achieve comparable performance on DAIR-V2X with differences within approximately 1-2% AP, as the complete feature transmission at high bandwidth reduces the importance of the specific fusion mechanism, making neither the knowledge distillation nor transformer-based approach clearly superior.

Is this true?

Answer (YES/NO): NO